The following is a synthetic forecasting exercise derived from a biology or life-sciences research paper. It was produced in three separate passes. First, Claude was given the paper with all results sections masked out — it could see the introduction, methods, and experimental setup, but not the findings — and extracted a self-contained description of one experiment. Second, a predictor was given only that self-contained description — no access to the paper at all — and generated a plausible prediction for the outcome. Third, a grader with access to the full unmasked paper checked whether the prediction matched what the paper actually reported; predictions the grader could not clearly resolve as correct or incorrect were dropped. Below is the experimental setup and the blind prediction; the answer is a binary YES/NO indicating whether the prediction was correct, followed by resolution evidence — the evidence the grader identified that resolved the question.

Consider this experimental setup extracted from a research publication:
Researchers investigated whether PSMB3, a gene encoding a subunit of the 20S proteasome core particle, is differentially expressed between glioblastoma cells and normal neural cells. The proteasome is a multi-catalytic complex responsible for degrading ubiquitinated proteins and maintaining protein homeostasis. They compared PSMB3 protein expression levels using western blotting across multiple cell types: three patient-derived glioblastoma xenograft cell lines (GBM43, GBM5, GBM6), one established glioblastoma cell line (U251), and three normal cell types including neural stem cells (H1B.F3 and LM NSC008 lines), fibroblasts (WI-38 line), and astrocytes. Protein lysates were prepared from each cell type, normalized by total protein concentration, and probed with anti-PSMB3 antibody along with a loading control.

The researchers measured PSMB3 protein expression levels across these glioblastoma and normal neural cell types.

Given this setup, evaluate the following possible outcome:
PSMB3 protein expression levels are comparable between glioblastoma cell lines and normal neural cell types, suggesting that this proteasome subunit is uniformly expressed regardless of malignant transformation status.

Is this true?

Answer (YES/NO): NO